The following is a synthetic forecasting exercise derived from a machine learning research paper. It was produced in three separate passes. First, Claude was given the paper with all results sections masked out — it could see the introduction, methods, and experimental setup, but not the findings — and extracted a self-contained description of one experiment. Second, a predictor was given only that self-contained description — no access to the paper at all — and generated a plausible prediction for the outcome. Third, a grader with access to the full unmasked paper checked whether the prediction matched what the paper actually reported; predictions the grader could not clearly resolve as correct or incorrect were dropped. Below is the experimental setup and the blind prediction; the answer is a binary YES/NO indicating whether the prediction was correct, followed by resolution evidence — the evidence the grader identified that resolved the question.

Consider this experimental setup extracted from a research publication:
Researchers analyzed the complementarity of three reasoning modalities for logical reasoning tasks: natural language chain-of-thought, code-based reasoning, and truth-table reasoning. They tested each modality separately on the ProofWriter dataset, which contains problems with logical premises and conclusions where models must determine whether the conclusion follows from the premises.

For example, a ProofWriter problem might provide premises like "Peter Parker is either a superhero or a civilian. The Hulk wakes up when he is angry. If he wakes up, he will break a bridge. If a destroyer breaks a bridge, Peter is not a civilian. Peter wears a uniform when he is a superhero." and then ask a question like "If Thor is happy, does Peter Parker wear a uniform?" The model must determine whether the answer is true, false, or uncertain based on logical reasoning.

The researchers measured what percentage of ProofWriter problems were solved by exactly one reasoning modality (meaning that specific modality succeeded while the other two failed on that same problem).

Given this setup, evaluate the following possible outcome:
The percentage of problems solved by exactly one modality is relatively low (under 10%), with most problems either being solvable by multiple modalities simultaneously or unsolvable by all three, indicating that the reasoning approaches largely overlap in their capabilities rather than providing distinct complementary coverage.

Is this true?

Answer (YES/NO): NO